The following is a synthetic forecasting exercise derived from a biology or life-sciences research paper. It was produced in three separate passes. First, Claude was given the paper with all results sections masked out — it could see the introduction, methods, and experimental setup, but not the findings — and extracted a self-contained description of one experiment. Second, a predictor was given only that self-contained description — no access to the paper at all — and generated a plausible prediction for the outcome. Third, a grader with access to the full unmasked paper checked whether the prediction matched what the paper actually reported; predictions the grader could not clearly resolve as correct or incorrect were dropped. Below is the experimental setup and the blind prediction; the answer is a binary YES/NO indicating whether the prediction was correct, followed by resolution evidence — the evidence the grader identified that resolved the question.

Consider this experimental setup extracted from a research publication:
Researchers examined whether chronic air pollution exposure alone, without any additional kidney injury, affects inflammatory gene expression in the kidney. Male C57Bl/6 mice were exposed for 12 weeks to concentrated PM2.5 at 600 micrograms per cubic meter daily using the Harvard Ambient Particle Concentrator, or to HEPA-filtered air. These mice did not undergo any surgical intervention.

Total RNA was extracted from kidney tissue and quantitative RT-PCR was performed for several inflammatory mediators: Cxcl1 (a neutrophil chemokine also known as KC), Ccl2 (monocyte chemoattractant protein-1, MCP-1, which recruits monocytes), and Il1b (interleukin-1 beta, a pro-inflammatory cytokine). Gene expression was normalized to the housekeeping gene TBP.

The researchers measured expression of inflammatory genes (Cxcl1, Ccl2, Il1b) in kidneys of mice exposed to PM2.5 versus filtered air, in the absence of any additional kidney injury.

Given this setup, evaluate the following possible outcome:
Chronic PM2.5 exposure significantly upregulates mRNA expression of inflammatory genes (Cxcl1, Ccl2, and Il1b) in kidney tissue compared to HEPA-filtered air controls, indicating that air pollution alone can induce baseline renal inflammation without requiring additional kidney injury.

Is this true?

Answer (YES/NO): NO